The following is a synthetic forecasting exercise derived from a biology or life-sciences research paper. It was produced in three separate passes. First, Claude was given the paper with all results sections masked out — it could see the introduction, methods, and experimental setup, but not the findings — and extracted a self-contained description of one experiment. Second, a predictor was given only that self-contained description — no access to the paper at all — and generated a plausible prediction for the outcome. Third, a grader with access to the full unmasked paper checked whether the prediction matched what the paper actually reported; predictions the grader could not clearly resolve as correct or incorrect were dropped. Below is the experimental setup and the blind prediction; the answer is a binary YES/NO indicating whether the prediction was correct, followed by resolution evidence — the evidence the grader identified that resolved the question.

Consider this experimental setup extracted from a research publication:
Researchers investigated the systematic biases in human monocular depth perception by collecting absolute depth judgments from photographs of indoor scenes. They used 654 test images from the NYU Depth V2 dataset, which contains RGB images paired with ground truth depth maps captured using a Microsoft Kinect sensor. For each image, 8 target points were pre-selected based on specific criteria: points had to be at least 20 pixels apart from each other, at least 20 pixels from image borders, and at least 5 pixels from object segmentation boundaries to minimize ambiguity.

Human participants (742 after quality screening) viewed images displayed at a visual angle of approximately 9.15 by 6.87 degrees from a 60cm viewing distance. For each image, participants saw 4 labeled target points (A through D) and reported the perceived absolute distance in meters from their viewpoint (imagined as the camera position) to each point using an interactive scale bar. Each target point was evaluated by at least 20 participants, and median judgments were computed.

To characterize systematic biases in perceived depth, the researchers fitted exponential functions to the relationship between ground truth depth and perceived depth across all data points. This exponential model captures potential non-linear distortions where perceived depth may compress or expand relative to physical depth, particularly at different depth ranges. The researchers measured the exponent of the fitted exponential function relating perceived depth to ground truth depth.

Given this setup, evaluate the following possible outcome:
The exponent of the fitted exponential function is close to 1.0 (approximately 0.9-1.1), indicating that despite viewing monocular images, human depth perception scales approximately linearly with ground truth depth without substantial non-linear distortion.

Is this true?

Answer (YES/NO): NO